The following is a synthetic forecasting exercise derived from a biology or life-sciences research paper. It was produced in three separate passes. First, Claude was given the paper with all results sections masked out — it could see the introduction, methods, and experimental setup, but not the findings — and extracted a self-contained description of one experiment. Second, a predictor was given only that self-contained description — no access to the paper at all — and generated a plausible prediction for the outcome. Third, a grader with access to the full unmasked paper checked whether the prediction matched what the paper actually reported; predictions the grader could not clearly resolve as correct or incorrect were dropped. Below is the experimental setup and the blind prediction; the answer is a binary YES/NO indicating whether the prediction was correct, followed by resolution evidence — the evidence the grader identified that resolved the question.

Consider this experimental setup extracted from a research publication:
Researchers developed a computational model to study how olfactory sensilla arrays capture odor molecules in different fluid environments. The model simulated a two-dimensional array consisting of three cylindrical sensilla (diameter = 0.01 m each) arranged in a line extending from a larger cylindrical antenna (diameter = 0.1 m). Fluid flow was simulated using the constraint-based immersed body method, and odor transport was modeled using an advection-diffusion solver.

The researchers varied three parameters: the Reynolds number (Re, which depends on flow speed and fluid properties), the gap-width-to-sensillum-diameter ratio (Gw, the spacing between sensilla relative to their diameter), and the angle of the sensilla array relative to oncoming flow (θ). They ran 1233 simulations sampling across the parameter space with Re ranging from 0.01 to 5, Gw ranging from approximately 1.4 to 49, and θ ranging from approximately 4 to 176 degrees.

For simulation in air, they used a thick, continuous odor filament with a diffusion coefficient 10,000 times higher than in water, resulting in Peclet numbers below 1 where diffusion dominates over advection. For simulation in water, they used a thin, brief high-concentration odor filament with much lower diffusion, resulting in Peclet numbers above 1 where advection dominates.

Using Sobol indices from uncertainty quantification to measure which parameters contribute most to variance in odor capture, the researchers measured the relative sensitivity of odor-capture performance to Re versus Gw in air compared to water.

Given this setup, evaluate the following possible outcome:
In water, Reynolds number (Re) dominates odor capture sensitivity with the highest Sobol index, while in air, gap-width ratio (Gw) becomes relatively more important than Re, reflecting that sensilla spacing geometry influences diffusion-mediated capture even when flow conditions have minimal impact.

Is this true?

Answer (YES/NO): YES